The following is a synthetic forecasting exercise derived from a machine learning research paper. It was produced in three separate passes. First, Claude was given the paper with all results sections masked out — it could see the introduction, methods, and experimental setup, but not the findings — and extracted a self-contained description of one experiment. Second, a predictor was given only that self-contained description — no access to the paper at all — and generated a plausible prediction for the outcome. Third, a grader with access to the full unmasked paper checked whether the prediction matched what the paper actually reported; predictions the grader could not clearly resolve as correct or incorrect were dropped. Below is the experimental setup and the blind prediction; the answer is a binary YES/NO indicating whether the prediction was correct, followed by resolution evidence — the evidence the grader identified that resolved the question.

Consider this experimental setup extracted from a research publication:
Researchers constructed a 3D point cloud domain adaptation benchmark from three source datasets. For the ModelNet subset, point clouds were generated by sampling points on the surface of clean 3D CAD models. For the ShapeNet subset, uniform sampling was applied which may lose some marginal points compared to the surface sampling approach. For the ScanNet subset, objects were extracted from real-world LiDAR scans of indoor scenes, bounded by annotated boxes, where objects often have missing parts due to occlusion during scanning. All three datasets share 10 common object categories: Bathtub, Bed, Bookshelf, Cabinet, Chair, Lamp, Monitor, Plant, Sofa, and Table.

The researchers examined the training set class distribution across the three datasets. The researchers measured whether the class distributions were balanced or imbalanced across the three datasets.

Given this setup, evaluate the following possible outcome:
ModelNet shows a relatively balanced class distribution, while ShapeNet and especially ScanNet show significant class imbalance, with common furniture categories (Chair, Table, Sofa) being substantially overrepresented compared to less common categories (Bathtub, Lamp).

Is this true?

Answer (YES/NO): NO